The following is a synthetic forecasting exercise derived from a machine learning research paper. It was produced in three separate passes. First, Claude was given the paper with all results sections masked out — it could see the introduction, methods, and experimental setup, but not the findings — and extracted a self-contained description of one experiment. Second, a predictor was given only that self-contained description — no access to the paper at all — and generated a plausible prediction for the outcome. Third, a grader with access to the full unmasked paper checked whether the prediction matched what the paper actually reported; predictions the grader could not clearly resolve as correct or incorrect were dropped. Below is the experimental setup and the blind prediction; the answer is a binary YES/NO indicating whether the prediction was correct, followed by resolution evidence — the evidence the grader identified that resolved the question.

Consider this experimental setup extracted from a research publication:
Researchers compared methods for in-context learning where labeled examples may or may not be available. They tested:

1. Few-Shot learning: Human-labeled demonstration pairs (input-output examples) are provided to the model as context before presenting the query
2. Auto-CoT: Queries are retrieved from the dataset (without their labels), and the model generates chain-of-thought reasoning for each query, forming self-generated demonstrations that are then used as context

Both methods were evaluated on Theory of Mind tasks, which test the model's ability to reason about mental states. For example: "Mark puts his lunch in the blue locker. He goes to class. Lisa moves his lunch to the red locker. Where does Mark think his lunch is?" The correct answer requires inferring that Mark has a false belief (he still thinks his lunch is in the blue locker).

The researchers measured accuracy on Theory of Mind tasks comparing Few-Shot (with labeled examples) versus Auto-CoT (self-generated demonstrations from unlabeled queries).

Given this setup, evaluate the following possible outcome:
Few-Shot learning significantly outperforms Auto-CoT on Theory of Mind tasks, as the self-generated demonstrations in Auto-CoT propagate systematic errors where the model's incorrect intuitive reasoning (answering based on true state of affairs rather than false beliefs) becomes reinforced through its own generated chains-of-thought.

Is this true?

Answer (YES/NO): NO